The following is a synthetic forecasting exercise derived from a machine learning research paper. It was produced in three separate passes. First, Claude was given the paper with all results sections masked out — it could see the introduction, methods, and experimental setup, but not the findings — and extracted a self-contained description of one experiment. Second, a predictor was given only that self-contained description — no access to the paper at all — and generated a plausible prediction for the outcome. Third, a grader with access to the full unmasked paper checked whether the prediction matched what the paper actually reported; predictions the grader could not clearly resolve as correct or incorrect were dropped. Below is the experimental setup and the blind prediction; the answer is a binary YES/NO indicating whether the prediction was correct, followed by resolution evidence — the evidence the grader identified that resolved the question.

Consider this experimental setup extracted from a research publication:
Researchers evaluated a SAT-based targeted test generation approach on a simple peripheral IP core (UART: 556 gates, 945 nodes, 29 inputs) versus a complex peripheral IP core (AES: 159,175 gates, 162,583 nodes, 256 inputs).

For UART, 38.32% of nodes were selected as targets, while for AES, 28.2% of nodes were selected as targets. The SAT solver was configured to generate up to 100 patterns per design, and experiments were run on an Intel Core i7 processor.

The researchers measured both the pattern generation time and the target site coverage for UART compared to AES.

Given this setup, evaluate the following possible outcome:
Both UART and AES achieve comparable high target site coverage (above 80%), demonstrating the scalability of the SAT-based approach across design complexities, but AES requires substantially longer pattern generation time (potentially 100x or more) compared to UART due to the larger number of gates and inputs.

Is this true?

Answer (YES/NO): NO